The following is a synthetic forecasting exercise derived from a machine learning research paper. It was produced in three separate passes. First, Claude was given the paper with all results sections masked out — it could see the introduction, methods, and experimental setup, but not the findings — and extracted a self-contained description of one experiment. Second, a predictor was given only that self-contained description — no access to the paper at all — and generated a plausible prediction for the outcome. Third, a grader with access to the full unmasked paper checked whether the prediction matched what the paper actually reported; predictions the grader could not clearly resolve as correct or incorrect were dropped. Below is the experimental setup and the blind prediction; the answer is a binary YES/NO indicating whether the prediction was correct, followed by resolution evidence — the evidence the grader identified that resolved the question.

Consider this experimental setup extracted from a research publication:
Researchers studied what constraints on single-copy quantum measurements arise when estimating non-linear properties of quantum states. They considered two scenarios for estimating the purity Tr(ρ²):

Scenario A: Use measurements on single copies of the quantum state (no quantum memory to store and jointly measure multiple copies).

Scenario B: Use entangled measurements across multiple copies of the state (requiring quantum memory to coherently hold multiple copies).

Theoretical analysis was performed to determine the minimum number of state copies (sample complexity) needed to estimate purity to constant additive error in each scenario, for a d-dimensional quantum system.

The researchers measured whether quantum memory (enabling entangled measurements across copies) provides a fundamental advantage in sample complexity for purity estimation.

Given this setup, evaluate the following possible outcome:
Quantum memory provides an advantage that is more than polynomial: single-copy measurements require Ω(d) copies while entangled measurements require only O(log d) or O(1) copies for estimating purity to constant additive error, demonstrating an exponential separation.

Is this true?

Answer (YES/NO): NO